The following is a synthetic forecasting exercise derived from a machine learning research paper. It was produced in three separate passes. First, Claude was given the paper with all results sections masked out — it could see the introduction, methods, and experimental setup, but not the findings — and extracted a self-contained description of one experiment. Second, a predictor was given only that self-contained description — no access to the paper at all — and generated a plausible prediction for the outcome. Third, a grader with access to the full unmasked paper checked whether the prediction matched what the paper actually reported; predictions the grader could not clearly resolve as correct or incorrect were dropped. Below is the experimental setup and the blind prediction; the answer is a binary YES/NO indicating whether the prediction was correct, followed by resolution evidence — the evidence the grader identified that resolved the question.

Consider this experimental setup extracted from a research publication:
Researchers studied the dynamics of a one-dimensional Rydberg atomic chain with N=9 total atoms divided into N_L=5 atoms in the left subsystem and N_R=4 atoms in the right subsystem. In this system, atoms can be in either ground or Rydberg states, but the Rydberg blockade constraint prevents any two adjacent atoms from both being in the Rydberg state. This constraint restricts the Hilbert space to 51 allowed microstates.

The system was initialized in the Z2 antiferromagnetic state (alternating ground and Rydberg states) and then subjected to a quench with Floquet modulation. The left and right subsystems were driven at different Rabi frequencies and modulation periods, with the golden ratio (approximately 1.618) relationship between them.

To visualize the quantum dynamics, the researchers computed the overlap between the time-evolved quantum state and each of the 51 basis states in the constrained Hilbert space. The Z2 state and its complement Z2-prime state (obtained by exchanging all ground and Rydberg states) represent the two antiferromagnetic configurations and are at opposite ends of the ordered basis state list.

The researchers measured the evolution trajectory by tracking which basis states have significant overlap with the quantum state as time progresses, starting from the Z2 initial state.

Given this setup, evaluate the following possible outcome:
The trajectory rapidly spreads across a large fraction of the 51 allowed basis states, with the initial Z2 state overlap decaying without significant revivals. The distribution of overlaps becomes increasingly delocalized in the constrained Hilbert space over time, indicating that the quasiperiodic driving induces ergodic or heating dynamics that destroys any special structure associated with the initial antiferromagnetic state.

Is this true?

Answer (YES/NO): NO